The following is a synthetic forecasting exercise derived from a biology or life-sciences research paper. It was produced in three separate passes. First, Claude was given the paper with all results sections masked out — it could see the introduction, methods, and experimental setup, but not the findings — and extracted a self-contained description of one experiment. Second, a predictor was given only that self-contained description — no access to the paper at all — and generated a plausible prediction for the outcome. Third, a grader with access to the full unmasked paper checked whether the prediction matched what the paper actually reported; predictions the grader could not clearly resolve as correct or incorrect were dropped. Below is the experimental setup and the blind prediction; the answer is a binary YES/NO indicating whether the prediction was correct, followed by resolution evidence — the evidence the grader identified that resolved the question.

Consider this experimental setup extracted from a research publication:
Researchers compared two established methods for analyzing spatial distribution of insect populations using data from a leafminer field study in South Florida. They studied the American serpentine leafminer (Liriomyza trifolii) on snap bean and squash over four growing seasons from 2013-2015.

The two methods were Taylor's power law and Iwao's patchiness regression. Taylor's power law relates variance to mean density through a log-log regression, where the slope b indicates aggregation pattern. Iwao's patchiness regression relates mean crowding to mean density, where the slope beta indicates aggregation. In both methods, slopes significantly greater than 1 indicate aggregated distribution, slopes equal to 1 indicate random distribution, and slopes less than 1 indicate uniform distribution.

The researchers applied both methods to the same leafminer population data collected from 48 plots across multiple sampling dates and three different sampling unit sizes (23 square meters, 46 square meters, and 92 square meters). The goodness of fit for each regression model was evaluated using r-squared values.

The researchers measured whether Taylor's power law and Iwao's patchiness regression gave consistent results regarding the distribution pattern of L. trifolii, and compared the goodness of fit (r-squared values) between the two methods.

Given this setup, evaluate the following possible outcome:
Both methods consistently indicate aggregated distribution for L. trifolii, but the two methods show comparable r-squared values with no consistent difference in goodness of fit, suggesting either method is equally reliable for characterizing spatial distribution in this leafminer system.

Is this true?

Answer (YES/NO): NO